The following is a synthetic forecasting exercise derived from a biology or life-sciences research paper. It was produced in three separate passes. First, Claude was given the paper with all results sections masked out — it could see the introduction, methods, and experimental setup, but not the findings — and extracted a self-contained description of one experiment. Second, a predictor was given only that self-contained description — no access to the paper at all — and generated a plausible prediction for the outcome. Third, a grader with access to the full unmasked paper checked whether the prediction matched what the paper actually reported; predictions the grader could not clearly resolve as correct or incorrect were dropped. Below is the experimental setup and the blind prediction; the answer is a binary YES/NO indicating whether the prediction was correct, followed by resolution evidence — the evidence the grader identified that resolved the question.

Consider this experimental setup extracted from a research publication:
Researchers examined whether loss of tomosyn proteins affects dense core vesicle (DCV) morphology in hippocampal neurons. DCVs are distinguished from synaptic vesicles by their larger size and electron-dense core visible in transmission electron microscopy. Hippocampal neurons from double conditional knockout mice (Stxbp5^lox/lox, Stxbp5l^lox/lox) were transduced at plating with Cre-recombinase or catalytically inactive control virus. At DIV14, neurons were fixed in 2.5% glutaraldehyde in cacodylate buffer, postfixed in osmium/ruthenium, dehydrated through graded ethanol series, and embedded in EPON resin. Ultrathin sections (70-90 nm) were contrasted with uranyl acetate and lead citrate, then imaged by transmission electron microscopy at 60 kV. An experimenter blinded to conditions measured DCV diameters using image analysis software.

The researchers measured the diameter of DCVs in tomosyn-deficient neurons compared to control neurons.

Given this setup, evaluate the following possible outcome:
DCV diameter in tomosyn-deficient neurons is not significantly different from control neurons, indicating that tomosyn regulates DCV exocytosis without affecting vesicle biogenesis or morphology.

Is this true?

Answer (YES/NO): NO